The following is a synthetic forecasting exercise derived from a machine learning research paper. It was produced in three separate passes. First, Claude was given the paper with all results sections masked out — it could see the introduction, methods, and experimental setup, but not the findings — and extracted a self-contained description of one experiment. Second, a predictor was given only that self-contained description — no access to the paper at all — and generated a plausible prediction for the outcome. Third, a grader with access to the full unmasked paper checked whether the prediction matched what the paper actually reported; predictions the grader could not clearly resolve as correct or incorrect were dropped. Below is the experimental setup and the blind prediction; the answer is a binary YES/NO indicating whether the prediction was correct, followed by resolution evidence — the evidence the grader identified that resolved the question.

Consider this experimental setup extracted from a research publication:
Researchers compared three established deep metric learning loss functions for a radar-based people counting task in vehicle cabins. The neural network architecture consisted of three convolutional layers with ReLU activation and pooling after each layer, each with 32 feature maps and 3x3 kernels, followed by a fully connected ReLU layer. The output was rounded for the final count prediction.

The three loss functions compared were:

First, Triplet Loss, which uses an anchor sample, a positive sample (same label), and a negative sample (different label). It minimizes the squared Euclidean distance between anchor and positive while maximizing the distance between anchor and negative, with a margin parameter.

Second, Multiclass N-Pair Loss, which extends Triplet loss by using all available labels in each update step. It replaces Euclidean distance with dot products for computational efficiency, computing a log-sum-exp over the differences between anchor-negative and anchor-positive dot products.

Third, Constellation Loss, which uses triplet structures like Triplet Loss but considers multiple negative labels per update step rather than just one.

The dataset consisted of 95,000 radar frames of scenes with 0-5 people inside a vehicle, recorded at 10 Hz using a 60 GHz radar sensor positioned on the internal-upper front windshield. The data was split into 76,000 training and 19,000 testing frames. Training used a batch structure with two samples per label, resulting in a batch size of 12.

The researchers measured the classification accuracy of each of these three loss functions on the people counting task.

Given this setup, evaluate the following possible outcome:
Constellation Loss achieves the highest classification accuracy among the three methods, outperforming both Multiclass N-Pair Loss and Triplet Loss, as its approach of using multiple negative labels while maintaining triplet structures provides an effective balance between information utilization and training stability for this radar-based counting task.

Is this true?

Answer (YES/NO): YES